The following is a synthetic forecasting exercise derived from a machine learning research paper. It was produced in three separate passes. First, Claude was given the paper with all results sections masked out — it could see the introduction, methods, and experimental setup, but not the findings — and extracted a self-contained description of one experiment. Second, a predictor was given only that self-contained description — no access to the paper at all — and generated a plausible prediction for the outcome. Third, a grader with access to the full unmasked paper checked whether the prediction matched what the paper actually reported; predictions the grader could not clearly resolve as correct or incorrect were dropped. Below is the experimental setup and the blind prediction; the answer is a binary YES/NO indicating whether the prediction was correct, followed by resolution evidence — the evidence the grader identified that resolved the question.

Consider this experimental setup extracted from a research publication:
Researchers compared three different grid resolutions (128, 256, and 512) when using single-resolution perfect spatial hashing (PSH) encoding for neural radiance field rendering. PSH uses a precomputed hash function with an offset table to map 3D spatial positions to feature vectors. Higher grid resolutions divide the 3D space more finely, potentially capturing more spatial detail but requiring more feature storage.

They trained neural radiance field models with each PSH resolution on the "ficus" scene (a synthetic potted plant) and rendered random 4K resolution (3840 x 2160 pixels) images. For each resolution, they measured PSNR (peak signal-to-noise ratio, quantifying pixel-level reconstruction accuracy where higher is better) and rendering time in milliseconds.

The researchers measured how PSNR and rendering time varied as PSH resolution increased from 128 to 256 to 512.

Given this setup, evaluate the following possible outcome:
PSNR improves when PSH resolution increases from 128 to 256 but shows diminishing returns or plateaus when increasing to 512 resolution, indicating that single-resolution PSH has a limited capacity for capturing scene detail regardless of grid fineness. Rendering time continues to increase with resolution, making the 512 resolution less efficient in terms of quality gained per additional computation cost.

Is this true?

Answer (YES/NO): YES